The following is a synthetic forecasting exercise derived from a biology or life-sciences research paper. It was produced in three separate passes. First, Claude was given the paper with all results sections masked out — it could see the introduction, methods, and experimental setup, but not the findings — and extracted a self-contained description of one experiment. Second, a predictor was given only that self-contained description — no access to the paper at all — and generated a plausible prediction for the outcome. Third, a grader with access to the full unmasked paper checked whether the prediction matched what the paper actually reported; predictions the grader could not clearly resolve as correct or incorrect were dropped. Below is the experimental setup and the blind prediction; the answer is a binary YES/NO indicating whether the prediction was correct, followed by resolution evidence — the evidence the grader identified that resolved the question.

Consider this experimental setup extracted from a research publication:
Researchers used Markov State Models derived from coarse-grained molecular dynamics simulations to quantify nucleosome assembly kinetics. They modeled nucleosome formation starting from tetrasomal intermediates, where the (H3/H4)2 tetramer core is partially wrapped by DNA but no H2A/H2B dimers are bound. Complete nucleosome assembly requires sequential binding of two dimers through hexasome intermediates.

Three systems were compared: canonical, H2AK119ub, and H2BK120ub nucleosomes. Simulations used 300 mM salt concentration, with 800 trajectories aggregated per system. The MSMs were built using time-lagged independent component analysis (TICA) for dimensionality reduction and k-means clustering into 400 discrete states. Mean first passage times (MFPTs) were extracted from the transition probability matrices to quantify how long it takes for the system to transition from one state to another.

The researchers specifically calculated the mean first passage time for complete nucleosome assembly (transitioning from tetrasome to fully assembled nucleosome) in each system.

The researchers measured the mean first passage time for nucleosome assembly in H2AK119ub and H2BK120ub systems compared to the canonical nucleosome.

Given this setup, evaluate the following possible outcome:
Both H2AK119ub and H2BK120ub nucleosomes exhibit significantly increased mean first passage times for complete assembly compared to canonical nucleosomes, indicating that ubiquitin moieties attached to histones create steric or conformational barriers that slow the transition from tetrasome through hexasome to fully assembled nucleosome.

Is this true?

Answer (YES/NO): YES